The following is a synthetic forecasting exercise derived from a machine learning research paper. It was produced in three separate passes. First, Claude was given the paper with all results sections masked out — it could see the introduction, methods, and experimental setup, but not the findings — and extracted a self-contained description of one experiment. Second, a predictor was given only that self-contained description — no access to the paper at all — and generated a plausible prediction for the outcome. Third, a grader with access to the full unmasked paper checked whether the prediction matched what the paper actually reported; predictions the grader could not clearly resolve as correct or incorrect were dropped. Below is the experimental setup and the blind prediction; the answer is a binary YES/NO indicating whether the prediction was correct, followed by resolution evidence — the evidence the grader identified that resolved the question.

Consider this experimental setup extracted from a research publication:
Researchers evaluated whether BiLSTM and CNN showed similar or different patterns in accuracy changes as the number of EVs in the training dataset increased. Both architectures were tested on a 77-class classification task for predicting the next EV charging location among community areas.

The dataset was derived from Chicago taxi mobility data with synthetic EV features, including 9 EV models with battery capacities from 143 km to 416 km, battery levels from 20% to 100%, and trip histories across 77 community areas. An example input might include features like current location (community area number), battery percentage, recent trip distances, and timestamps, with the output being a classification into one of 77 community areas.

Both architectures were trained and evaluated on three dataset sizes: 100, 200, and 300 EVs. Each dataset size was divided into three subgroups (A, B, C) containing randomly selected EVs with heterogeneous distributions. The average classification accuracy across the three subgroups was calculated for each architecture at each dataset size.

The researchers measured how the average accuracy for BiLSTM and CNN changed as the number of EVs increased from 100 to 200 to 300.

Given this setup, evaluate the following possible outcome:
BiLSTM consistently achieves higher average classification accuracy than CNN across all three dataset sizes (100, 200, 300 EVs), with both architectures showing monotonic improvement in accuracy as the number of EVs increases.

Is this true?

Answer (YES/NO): NO